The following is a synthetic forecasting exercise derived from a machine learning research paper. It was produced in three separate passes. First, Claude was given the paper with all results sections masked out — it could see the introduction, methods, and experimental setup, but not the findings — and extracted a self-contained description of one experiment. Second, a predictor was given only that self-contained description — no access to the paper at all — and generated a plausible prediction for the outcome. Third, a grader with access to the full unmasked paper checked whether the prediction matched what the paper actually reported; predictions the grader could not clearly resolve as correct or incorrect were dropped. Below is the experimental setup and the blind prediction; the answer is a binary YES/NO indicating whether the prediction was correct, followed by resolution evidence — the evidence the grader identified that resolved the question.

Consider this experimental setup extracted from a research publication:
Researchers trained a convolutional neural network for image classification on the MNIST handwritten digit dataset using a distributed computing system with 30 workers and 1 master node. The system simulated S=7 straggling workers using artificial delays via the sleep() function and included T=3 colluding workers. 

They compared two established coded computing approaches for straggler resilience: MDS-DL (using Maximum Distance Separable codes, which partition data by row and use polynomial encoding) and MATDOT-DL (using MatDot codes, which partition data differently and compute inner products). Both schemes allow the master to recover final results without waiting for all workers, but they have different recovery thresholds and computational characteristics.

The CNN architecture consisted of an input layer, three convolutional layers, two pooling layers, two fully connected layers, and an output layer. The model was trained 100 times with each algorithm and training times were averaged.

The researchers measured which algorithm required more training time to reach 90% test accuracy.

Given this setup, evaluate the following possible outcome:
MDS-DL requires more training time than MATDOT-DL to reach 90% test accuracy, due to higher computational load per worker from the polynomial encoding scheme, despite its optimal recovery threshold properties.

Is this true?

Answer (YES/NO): NO